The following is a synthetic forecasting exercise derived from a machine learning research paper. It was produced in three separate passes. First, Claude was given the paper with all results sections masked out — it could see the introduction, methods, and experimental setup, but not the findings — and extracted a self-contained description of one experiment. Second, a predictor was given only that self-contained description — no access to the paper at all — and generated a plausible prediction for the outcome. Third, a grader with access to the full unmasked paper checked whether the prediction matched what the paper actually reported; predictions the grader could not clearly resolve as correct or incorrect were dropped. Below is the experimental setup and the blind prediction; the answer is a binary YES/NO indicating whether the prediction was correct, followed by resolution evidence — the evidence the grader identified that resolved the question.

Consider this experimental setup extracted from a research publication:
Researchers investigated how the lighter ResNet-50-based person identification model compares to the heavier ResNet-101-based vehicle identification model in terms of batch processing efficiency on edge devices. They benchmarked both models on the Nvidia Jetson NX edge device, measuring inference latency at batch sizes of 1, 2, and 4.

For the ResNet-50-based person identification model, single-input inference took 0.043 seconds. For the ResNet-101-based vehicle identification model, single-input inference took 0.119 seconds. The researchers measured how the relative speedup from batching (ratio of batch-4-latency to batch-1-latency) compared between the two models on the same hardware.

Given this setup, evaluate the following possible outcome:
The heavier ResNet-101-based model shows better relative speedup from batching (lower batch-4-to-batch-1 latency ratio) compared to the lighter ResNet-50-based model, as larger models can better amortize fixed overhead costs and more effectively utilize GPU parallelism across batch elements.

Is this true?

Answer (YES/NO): NO